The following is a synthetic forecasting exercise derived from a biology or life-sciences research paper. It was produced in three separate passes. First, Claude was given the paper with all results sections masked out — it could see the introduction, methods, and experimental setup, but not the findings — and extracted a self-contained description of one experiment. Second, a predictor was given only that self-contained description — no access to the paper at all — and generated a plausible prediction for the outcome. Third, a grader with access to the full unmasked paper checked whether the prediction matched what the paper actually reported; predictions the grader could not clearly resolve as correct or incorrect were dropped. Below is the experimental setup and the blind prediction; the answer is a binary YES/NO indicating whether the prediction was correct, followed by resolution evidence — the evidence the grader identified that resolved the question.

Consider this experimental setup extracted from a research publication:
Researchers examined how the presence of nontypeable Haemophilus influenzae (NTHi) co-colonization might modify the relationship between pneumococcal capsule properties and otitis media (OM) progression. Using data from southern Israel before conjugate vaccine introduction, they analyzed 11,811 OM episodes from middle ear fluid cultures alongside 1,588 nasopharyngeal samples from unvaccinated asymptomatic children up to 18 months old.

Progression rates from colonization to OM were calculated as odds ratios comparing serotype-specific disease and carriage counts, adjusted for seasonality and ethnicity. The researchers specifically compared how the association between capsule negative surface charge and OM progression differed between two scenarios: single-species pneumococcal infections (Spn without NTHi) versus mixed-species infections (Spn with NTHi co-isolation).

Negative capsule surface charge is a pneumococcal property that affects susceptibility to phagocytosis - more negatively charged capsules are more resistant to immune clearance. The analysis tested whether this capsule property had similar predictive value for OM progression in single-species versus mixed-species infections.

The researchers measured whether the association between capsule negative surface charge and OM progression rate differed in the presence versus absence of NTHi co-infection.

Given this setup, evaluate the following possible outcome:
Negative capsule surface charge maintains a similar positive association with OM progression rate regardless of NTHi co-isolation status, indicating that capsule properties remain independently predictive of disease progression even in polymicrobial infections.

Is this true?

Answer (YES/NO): NO